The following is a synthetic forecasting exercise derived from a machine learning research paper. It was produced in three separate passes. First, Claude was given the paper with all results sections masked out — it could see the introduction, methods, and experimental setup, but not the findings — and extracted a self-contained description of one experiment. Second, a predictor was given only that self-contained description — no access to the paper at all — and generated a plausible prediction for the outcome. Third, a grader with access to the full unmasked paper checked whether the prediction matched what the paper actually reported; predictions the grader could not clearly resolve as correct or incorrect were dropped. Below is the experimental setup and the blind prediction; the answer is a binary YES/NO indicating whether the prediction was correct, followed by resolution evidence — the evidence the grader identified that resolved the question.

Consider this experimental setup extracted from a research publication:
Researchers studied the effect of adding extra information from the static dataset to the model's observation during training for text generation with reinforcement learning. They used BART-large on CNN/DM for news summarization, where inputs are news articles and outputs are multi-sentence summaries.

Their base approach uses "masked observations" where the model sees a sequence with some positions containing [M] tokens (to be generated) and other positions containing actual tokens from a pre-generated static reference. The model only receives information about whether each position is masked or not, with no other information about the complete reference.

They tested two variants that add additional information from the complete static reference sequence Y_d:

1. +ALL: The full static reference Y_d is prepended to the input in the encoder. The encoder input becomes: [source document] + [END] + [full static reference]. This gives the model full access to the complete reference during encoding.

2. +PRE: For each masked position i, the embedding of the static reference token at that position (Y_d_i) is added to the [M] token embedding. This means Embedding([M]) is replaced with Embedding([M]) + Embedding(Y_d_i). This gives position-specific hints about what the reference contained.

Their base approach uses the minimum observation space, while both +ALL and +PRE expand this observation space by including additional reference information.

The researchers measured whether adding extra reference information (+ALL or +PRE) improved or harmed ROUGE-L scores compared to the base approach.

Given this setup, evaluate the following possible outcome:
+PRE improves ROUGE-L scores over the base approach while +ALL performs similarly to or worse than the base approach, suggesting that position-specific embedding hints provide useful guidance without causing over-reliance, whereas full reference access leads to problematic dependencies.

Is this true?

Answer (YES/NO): NO